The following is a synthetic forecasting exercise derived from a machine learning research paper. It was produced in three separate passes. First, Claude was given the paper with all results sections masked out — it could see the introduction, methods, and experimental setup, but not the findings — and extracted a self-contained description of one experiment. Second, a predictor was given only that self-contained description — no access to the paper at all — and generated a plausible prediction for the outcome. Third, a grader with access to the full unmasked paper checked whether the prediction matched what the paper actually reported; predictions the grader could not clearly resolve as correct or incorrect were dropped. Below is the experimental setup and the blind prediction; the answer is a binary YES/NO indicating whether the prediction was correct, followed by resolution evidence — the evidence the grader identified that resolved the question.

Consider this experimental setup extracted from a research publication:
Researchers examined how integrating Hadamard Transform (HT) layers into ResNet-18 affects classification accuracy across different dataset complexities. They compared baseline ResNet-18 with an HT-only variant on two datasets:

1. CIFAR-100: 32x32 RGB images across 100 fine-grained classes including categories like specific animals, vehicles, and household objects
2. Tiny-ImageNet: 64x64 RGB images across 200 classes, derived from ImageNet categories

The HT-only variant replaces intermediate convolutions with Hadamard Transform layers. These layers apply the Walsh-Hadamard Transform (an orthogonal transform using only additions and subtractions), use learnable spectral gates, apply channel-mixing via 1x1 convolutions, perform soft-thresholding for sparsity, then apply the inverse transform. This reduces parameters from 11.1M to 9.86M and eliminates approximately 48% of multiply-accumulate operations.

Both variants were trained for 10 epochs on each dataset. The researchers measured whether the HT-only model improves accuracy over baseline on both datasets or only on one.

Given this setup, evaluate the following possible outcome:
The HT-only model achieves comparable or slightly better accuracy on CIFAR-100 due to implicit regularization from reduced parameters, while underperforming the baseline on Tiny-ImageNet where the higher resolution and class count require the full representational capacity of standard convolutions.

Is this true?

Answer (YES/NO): NO